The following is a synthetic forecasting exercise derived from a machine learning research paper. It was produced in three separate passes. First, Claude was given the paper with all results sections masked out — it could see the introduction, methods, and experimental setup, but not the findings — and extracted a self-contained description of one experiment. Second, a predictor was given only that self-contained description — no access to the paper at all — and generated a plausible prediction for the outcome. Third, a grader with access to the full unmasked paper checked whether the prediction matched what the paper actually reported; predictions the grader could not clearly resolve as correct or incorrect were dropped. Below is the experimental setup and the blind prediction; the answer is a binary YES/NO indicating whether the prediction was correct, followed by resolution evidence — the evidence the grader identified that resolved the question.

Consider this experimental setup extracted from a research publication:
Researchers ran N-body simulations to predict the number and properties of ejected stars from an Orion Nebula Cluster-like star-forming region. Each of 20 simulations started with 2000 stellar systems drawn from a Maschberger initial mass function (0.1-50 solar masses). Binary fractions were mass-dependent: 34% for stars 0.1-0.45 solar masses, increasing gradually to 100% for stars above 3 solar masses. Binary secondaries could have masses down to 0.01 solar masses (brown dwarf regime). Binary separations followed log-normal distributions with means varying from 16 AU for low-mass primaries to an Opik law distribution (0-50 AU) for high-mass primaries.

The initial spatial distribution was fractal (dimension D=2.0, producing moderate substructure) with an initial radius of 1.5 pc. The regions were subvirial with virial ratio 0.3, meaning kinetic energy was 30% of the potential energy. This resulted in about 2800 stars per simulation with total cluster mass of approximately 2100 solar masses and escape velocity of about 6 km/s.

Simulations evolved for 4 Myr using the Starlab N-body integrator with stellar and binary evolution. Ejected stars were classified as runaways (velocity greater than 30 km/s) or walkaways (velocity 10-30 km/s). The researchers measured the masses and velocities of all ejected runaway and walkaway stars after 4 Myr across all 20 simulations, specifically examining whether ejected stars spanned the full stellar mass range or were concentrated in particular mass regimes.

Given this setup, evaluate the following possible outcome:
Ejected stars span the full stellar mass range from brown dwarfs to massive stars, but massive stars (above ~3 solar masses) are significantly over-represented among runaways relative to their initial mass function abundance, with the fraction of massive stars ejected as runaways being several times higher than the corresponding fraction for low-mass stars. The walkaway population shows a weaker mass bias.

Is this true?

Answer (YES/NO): NO